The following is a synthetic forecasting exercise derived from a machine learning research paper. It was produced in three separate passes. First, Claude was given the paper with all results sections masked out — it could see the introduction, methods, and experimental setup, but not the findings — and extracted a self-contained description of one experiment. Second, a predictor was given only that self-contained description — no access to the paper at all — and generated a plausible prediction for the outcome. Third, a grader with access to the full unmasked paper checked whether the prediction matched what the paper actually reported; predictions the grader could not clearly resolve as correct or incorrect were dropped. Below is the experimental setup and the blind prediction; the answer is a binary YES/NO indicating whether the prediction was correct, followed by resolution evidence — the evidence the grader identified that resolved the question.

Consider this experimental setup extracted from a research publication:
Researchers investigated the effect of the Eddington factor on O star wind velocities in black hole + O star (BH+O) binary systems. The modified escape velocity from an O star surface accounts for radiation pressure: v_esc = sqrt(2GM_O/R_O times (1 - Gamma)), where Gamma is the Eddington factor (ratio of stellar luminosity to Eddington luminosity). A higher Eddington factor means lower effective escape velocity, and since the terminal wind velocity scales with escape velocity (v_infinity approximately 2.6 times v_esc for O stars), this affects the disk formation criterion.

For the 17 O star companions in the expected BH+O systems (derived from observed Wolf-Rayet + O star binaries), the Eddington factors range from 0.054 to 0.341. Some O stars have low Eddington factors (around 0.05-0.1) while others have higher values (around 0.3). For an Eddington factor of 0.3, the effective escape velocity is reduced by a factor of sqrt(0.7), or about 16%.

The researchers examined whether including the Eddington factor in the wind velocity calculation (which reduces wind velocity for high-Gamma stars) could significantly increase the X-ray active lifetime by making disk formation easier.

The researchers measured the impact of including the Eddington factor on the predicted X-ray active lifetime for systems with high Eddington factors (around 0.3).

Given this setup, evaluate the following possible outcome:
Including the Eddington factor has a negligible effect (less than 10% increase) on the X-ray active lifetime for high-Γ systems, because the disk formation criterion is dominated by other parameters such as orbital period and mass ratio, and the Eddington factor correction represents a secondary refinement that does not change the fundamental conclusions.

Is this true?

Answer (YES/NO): NO